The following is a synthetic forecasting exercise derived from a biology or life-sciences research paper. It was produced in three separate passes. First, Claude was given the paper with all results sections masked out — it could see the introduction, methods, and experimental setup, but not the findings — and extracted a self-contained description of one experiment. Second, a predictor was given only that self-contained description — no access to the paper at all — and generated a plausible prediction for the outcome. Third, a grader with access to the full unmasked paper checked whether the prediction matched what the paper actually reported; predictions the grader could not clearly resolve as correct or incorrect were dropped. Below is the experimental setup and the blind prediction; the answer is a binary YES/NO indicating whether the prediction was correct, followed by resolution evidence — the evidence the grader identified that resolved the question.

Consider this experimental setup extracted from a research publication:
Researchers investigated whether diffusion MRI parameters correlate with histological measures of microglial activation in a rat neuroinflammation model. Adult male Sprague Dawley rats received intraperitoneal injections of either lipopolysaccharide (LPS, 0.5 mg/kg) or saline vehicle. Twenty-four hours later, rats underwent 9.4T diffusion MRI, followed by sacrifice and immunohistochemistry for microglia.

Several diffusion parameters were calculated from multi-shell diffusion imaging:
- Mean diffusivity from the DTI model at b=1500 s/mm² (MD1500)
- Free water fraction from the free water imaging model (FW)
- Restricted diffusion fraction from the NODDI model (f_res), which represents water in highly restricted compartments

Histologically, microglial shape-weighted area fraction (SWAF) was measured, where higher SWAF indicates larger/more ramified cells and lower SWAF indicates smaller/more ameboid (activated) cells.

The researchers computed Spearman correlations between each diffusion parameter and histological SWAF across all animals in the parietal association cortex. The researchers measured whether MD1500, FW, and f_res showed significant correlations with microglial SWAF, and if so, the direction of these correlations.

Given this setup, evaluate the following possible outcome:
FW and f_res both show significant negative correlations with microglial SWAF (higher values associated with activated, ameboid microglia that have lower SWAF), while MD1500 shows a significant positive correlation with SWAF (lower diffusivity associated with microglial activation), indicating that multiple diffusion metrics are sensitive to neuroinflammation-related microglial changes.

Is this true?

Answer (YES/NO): NO